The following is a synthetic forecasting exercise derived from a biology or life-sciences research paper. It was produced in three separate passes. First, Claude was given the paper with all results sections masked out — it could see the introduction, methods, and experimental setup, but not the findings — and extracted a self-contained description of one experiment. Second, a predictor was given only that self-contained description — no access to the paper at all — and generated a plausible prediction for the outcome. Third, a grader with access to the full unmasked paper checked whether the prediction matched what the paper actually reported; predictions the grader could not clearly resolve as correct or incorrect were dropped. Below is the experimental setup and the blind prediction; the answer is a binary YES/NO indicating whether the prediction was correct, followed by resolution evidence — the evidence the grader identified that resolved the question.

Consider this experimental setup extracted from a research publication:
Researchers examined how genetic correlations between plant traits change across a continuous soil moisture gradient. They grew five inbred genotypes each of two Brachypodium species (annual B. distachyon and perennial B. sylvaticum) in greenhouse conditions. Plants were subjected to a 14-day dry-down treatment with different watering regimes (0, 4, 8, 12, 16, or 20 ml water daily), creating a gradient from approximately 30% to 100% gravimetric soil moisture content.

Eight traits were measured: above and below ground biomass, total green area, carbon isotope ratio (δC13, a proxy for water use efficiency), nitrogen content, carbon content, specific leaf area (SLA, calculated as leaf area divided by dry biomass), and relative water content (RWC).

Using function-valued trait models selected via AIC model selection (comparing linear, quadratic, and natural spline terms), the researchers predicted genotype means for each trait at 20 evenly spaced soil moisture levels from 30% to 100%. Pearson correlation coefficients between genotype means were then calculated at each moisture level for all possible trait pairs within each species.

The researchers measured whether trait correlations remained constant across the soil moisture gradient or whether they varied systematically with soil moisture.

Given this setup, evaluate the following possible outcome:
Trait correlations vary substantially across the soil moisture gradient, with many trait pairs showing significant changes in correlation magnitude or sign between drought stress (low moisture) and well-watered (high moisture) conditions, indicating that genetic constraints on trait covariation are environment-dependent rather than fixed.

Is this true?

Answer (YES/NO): YES